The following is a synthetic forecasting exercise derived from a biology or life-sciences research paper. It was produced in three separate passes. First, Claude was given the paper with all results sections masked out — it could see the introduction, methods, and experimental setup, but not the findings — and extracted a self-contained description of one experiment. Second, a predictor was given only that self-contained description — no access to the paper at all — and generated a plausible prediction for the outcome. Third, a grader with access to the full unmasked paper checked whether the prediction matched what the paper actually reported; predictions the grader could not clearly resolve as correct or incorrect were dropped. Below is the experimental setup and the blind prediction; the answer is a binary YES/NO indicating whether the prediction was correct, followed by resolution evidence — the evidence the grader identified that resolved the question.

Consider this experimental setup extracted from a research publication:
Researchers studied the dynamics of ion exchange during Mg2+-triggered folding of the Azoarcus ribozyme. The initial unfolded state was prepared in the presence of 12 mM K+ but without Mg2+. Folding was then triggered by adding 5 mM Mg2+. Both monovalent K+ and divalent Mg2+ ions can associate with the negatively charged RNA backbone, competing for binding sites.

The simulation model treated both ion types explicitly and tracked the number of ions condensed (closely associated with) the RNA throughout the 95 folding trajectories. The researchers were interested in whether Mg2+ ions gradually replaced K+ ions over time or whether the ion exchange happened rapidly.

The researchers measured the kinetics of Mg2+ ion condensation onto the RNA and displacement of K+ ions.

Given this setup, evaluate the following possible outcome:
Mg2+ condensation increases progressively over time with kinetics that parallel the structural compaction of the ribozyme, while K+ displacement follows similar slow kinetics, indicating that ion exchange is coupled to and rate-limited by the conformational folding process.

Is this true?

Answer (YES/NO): NO